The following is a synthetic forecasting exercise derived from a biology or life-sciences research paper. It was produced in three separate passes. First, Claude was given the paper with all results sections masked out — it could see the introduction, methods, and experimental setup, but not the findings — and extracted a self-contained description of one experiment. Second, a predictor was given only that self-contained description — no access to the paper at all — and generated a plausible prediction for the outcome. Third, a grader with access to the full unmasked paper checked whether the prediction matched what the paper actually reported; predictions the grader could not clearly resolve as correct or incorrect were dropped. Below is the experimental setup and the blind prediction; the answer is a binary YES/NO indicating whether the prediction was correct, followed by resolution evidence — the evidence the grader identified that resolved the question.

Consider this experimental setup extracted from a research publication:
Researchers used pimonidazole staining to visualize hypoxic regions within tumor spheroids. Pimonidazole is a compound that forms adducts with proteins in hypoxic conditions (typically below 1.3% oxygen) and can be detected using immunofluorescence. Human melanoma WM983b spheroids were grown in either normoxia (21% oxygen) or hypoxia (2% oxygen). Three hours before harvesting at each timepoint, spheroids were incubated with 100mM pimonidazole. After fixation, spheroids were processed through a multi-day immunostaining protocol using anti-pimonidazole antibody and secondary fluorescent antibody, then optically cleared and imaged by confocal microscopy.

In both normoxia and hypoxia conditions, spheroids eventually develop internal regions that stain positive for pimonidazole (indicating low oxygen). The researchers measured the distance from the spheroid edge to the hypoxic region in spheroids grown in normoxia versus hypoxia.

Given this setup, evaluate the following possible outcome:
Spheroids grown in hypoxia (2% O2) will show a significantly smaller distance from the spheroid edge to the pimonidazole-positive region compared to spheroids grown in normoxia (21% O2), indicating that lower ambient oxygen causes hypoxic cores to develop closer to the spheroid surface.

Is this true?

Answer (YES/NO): YES